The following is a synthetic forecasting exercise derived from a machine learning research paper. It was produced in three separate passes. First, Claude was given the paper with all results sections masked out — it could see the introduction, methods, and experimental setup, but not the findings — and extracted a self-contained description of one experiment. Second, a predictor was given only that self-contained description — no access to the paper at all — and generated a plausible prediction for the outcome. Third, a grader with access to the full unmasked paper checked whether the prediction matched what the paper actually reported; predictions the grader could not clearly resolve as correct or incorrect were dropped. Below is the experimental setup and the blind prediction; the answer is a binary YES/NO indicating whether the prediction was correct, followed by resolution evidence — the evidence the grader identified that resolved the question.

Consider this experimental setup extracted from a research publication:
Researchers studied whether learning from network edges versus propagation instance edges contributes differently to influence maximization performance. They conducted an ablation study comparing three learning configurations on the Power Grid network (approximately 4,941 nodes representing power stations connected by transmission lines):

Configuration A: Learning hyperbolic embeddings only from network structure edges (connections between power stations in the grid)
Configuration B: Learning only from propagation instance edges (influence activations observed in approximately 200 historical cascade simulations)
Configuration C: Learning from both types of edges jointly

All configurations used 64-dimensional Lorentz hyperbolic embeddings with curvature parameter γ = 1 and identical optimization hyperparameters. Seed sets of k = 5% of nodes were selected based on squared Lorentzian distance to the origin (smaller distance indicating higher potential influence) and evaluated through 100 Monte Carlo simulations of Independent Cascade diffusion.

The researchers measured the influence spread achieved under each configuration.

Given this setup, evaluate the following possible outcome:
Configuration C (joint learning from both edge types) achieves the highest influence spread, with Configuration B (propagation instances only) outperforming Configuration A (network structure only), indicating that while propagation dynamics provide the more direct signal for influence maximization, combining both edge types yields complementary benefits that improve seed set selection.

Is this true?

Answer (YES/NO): YES